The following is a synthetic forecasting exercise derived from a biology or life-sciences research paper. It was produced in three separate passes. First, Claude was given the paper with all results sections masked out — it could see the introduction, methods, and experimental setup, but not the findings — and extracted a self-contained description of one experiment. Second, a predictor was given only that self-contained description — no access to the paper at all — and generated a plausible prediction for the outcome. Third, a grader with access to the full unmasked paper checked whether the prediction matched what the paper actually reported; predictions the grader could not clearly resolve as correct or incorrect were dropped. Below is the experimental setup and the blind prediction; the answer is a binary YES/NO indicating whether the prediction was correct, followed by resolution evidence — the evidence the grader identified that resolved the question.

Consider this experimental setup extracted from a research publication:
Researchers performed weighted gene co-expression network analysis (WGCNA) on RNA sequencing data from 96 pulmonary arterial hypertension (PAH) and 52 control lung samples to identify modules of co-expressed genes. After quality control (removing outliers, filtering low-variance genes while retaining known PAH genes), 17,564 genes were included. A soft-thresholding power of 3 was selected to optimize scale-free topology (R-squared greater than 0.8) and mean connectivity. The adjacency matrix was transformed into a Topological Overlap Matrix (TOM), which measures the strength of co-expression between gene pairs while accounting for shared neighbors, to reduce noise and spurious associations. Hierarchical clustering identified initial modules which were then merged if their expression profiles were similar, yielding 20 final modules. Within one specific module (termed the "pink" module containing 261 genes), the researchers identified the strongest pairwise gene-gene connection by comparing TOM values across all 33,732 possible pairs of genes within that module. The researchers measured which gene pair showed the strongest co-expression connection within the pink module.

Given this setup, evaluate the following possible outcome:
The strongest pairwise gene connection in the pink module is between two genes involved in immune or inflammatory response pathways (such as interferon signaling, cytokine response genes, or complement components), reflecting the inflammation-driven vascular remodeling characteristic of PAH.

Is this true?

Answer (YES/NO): NO